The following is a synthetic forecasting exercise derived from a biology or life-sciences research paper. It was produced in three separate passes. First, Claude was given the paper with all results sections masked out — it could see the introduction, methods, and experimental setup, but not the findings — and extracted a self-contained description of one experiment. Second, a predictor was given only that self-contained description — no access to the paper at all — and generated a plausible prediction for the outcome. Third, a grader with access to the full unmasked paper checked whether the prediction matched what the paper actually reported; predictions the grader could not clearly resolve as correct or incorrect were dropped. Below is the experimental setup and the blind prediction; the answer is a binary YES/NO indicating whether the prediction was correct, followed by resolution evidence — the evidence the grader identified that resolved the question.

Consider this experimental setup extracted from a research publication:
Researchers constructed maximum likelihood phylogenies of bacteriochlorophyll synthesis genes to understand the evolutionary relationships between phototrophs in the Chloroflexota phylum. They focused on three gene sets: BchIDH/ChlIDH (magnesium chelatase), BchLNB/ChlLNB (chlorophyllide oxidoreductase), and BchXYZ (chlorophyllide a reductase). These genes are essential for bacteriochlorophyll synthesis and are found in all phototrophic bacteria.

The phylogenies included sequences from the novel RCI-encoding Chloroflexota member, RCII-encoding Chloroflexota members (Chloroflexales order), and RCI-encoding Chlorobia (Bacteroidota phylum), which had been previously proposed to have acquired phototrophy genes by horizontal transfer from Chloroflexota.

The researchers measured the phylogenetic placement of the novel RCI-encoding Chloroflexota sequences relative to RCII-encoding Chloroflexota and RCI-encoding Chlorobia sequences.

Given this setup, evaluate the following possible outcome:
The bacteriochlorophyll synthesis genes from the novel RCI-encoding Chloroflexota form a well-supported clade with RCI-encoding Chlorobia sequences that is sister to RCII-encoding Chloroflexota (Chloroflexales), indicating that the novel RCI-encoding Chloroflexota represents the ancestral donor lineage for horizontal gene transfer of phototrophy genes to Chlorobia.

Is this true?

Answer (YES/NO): NO